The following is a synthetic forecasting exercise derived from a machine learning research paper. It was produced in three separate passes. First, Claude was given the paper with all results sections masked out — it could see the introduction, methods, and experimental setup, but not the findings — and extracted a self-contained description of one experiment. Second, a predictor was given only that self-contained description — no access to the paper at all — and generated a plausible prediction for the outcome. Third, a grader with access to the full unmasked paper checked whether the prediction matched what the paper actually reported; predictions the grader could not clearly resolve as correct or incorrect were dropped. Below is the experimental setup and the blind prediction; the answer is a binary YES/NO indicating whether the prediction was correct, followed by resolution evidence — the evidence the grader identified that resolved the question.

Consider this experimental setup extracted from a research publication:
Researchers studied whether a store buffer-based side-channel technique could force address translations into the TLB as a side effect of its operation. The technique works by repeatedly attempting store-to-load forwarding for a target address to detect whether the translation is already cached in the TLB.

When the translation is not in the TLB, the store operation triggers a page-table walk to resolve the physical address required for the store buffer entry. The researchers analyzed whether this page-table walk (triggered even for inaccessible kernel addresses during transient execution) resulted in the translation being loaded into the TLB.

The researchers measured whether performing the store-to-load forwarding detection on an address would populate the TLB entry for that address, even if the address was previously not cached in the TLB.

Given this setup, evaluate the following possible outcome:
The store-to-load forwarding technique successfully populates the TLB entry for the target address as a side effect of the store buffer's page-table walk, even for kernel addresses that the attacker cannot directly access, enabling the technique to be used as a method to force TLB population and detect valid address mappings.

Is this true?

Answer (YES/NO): YES